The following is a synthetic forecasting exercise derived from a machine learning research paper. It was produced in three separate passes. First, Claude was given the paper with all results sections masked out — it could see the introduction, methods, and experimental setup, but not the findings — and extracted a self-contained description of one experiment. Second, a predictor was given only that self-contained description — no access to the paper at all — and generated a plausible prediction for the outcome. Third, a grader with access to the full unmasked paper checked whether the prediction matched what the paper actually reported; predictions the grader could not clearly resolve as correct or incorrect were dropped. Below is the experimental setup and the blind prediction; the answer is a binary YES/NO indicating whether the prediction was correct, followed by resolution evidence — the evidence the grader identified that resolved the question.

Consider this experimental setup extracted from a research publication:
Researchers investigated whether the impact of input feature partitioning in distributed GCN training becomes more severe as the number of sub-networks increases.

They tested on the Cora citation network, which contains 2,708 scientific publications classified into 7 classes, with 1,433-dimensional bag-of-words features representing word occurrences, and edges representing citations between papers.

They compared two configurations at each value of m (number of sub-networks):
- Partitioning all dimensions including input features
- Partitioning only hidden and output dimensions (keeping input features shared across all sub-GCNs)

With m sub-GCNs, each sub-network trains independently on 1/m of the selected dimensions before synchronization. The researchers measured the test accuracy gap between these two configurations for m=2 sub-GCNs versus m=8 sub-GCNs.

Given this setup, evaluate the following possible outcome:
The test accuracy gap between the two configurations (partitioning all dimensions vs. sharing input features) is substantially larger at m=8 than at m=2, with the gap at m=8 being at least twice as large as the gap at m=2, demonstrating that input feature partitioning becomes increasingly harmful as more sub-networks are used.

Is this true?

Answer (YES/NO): YES